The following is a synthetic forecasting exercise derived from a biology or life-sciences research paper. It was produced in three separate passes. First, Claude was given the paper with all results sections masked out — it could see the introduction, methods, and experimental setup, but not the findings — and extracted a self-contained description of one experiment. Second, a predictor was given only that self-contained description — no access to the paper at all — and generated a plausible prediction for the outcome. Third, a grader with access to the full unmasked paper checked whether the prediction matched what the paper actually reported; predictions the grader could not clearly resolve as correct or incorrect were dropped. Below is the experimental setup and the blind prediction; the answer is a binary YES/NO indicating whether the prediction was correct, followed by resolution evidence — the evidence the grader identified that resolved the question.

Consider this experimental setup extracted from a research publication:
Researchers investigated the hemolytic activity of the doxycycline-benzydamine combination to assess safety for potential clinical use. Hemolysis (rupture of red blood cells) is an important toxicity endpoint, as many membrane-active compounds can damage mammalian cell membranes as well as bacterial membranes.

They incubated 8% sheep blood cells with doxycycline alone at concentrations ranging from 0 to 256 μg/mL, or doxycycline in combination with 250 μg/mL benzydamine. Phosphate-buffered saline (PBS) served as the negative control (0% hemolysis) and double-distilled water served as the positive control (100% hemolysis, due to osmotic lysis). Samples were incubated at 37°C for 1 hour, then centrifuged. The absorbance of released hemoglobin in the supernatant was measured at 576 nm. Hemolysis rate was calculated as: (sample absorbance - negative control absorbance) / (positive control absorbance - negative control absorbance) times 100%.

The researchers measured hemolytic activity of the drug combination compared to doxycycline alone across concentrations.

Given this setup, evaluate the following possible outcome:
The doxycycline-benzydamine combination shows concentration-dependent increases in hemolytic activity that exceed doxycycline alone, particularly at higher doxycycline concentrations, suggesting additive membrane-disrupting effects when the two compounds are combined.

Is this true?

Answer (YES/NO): NO